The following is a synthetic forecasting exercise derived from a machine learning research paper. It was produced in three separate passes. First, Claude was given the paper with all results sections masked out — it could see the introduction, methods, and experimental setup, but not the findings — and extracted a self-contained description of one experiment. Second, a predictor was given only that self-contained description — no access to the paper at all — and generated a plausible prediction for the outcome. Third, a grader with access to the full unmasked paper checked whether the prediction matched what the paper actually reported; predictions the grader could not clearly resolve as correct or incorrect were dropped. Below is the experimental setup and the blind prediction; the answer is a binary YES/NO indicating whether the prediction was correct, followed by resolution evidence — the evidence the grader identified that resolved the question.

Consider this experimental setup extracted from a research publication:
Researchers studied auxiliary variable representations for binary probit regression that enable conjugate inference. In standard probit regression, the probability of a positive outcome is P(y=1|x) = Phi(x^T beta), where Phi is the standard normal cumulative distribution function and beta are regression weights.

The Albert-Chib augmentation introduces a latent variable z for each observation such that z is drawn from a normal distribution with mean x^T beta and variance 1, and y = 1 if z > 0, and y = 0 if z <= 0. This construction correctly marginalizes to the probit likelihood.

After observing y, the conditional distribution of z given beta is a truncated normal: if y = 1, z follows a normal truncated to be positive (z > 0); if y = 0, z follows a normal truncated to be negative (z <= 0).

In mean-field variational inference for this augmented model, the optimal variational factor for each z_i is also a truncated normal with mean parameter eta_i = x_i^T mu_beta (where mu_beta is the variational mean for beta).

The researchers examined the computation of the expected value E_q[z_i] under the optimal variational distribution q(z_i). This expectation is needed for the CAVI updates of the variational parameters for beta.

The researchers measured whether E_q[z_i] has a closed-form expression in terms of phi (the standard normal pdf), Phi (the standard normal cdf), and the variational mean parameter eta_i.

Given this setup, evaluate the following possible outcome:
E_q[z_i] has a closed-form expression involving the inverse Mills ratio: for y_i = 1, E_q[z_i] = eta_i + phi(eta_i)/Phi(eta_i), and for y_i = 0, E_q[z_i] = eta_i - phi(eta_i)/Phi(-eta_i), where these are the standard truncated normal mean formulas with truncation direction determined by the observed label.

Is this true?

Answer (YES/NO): YES